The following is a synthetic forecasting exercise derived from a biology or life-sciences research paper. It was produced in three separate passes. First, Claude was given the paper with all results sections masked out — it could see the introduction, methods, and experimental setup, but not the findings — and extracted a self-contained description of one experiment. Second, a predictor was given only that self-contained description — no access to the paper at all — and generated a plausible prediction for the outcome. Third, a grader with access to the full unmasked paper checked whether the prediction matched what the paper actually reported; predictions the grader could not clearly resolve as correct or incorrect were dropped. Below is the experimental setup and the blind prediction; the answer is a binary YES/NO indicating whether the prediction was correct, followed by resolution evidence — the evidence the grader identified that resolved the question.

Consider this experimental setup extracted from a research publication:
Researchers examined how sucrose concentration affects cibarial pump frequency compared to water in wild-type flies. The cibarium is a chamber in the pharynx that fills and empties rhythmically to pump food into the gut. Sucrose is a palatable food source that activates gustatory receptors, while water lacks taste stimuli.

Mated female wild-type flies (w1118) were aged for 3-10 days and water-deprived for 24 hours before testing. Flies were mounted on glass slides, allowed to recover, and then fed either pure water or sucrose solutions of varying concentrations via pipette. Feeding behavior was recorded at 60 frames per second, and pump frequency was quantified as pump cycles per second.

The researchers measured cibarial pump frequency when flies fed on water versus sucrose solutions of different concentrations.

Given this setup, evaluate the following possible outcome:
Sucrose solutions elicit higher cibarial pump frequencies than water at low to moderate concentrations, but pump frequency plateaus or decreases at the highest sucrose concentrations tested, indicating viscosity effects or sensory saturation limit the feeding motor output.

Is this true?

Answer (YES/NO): NO